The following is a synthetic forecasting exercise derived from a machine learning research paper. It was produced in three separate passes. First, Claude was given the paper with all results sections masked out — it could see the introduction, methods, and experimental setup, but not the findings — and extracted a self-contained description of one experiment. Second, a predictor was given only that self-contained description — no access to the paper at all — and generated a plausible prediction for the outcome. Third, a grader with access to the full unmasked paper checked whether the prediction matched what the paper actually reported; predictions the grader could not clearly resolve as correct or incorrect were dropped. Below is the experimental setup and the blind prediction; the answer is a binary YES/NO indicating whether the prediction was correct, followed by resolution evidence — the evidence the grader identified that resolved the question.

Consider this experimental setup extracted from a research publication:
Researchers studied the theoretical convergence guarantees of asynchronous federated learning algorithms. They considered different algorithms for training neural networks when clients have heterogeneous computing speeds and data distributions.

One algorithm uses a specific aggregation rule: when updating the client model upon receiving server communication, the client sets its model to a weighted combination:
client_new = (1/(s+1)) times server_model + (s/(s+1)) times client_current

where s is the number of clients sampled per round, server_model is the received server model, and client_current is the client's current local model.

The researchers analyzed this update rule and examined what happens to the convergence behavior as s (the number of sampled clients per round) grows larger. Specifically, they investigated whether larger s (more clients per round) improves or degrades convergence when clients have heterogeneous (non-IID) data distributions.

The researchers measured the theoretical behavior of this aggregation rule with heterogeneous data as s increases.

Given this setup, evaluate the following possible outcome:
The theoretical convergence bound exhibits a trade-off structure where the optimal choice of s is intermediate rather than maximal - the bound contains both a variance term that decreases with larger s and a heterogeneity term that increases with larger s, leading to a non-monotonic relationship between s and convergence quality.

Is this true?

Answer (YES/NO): NO